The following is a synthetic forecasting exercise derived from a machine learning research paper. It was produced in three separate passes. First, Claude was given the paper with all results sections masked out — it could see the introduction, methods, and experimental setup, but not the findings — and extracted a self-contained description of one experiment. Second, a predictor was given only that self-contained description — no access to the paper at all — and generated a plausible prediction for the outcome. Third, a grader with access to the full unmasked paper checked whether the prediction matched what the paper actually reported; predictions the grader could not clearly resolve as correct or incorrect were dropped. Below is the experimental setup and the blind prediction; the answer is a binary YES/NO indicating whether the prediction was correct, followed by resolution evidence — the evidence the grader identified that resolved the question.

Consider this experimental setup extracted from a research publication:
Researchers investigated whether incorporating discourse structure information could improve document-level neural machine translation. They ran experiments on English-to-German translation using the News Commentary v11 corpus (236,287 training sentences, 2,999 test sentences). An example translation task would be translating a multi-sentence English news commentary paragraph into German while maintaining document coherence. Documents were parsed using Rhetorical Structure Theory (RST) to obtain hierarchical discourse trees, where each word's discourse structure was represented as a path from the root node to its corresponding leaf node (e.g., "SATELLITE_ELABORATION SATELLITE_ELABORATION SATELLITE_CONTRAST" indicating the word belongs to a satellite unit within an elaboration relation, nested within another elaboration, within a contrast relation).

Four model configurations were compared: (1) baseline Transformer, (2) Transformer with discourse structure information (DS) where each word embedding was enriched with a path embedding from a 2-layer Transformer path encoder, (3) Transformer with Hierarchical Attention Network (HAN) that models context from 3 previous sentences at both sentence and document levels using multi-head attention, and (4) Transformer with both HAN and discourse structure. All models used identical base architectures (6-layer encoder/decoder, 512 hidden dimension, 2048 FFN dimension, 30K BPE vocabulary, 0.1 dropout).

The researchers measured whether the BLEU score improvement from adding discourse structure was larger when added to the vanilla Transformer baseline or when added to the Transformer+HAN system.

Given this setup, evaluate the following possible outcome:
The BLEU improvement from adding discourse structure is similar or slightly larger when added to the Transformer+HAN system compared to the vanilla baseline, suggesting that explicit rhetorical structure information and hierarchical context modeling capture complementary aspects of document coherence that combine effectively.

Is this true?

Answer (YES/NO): NO